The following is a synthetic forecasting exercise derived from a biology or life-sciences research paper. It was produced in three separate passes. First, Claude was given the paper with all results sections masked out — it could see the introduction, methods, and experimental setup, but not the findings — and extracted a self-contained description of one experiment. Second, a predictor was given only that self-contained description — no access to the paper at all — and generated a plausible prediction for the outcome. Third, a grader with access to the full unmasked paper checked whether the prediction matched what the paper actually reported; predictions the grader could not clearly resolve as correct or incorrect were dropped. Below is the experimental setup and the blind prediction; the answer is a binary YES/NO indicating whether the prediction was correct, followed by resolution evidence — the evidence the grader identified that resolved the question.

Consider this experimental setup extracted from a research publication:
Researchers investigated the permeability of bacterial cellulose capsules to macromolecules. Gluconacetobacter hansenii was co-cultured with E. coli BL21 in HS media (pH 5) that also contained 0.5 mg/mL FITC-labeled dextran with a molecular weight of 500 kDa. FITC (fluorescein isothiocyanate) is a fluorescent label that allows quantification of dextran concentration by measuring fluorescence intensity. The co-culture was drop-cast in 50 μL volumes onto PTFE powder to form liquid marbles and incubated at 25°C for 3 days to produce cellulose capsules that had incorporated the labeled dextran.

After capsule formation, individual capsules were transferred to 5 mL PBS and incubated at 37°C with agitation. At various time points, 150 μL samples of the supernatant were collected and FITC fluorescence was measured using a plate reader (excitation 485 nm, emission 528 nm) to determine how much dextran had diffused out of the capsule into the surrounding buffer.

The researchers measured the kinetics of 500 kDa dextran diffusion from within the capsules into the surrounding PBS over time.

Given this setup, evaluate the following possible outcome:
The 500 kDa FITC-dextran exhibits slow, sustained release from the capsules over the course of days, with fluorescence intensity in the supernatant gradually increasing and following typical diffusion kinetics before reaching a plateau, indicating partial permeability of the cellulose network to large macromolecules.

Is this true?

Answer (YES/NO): NO